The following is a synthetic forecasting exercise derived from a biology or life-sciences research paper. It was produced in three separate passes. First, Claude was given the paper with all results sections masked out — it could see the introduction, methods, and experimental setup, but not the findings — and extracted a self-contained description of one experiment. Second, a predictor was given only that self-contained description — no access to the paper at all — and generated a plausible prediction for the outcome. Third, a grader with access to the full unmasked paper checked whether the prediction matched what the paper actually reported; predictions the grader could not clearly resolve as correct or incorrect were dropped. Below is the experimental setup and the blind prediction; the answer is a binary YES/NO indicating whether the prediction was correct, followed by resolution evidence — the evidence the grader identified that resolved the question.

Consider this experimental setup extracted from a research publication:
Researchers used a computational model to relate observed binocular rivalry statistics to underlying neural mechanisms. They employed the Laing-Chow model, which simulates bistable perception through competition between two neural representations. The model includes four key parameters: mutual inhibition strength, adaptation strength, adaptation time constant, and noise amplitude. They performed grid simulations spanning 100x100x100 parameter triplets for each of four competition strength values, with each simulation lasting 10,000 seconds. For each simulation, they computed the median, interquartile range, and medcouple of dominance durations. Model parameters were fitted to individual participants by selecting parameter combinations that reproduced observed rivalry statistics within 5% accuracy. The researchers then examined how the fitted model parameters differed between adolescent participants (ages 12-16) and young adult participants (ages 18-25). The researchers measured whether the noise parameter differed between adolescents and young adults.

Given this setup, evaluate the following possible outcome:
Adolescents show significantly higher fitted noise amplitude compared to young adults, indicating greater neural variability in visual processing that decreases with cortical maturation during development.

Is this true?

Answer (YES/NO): NO